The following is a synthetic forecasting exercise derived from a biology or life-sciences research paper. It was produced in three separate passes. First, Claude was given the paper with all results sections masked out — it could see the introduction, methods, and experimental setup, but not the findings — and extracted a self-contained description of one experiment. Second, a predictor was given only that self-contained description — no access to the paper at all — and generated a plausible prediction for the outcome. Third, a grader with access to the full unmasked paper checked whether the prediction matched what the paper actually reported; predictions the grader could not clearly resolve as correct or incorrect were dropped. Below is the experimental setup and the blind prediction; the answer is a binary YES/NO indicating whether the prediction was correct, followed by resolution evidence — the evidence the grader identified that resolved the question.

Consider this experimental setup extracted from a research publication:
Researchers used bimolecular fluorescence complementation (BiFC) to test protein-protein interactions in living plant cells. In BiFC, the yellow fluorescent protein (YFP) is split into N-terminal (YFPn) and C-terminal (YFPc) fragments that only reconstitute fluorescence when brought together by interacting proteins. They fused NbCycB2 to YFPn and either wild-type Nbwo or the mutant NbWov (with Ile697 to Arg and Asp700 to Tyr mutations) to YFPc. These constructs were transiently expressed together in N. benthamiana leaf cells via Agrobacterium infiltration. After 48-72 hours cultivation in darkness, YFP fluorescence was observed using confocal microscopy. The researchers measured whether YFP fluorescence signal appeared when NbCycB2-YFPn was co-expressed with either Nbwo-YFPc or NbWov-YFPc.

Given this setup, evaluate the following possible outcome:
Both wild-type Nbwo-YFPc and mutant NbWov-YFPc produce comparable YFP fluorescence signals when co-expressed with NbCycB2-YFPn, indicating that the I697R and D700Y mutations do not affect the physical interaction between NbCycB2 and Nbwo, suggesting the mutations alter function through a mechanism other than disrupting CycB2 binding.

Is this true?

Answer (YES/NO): NO